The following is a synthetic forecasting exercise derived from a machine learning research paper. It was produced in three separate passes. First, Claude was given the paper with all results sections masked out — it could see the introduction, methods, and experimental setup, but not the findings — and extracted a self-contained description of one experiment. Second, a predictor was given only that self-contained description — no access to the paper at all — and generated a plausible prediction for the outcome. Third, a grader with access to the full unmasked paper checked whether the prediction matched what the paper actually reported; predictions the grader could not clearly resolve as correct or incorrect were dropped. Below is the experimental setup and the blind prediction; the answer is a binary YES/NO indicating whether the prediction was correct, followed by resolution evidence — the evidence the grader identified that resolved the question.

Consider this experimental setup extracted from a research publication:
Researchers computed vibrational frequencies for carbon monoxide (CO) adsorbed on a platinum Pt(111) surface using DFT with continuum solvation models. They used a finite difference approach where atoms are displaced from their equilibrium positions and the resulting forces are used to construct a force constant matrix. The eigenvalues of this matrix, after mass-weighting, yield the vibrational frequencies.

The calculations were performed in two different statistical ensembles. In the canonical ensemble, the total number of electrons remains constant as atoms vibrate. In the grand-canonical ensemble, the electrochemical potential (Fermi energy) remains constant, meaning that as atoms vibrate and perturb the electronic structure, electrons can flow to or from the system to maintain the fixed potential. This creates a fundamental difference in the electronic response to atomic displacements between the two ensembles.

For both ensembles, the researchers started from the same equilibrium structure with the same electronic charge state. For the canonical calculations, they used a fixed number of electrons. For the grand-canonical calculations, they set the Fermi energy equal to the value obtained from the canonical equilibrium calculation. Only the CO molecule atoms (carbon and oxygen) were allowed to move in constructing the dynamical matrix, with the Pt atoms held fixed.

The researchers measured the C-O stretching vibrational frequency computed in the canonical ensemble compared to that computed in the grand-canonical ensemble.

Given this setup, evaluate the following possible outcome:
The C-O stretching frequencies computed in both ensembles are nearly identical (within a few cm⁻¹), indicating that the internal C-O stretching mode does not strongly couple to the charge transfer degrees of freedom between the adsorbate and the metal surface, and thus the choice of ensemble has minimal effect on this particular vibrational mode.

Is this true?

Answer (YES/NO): NO